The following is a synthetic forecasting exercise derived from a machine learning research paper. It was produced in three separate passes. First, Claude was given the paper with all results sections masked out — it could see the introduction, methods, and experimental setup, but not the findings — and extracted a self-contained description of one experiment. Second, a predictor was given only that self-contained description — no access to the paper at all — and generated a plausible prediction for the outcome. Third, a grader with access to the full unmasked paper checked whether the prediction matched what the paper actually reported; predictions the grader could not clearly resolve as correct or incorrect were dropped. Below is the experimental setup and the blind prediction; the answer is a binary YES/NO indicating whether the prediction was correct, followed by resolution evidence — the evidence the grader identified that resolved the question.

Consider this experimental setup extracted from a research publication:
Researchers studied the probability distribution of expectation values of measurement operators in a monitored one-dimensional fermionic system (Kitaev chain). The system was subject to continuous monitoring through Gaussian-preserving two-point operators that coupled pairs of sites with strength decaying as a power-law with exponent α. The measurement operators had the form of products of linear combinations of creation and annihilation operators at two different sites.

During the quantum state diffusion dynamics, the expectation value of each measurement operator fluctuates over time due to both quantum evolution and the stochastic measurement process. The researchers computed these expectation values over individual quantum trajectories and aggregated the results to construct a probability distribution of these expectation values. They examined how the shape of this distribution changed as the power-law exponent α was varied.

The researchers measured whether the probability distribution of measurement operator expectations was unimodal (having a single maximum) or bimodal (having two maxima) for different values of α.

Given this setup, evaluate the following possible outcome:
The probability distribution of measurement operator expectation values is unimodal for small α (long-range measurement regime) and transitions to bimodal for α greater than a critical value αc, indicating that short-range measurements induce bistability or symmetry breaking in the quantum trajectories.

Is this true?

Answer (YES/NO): YES